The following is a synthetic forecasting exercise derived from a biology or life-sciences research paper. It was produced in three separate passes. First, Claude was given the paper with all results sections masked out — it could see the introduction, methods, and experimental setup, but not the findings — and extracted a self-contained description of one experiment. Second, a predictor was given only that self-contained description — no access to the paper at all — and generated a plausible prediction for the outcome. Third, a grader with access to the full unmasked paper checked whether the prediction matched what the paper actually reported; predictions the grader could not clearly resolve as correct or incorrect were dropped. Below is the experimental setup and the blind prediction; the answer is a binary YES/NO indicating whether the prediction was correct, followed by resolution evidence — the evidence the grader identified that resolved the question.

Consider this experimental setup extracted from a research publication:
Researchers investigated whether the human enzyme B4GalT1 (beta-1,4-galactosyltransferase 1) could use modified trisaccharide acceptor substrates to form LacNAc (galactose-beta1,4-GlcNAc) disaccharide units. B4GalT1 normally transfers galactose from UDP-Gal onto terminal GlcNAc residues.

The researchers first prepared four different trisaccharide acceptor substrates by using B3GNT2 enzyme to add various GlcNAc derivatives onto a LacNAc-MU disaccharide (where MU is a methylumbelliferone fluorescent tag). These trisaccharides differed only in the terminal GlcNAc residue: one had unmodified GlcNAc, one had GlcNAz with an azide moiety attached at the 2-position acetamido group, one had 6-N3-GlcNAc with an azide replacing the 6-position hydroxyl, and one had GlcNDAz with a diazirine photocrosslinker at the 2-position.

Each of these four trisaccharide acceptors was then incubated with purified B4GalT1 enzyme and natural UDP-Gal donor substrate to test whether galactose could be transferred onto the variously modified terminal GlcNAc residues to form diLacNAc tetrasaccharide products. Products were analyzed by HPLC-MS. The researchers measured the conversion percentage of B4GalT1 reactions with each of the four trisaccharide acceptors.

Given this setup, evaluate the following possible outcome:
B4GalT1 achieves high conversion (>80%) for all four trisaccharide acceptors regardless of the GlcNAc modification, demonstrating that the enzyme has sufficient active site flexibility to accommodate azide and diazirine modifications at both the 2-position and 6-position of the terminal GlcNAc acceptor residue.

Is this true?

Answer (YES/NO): NO